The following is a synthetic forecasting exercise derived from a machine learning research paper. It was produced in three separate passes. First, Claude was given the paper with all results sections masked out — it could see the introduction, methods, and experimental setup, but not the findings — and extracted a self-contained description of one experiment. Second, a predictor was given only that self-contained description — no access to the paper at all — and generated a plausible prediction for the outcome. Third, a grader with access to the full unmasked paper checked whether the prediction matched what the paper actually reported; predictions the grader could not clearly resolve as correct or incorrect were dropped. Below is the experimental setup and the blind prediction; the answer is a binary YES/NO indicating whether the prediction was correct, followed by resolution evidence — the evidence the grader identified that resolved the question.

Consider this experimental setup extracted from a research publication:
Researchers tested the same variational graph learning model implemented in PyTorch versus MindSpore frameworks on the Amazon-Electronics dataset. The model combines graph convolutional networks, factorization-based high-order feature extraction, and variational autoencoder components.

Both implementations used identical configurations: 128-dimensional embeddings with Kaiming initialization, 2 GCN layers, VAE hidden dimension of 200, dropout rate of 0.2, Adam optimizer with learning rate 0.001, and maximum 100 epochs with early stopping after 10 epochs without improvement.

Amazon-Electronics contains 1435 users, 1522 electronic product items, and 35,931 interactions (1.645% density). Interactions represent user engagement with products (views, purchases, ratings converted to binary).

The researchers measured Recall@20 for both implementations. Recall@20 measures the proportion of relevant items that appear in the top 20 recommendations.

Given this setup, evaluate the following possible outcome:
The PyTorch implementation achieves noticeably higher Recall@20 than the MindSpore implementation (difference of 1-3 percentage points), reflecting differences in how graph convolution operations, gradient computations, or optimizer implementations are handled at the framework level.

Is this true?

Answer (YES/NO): YES